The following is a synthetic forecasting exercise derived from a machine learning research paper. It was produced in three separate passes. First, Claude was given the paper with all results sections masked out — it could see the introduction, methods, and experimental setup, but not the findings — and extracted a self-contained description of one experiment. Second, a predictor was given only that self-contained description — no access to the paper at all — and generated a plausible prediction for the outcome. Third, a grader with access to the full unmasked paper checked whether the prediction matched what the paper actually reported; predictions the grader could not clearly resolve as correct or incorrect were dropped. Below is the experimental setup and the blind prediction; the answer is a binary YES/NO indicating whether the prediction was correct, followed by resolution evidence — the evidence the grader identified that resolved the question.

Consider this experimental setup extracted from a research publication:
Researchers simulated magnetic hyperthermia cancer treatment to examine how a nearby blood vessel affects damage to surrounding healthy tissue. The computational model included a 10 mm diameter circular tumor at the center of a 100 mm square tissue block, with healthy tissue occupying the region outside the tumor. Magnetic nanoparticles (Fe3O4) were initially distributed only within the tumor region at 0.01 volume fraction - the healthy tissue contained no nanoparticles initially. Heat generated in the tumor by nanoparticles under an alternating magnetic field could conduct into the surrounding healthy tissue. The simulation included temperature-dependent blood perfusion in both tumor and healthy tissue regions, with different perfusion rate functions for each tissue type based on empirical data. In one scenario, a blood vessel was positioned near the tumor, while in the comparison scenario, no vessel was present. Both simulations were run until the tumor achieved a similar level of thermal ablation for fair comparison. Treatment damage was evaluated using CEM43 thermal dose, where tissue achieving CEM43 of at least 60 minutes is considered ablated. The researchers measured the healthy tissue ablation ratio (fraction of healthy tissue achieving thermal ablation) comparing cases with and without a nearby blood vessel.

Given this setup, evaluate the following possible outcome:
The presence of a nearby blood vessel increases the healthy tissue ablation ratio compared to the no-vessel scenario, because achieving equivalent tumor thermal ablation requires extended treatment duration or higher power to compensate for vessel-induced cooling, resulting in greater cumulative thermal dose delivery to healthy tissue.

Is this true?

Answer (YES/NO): NO